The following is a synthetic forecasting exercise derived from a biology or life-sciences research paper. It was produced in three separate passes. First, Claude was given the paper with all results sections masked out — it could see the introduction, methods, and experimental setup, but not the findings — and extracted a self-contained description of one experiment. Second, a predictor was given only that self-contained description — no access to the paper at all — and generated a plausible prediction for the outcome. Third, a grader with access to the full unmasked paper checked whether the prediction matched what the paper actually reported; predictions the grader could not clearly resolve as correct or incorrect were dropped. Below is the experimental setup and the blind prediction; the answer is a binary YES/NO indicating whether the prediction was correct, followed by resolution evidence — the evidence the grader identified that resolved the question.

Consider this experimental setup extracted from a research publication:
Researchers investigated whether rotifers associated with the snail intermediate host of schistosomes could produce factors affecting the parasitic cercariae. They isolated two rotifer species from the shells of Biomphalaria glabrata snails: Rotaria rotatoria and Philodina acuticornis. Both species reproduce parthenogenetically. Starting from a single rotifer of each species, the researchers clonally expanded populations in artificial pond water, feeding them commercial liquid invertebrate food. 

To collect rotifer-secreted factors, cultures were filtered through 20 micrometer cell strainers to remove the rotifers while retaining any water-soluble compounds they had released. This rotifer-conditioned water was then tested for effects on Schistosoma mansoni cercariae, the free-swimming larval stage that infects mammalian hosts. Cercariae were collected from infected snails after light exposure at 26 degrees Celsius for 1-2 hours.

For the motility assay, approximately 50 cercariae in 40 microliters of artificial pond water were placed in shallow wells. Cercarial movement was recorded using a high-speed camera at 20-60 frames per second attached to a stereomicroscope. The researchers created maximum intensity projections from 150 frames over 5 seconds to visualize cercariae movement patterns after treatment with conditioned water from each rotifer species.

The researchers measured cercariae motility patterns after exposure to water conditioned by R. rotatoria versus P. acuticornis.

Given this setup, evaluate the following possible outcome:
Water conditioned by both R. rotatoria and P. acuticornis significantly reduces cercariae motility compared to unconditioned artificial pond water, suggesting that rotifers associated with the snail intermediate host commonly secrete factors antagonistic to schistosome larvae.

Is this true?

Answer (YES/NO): NO